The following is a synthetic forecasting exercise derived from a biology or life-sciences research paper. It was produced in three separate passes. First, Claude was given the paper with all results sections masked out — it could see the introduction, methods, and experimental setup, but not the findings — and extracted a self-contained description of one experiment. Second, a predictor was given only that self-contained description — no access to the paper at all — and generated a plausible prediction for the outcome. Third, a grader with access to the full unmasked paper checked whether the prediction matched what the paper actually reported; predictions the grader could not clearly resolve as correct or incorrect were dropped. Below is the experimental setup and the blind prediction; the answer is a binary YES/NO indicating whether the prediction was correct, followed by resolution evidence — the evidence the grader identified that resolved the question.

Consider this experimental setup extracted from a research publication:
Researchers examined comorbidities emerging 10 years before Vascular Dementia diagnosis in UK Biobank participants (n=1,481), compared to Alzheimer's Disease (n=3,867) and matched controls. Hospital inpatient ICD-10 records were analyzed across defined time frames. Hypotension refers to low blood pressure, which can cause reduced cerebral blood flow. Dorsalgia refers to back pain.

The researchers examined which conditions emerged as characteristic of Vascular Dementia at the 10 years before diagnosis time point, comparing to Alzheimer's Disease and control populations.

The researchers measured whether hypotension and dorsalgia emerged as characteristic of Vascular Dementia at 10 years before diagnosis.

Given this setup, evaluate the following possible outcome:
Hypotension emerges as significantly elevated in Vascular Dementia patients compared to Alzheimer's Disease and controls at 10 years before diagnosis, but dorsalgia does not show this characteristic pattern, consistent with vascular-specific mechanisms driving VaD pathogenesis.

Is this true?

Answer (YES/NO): NO